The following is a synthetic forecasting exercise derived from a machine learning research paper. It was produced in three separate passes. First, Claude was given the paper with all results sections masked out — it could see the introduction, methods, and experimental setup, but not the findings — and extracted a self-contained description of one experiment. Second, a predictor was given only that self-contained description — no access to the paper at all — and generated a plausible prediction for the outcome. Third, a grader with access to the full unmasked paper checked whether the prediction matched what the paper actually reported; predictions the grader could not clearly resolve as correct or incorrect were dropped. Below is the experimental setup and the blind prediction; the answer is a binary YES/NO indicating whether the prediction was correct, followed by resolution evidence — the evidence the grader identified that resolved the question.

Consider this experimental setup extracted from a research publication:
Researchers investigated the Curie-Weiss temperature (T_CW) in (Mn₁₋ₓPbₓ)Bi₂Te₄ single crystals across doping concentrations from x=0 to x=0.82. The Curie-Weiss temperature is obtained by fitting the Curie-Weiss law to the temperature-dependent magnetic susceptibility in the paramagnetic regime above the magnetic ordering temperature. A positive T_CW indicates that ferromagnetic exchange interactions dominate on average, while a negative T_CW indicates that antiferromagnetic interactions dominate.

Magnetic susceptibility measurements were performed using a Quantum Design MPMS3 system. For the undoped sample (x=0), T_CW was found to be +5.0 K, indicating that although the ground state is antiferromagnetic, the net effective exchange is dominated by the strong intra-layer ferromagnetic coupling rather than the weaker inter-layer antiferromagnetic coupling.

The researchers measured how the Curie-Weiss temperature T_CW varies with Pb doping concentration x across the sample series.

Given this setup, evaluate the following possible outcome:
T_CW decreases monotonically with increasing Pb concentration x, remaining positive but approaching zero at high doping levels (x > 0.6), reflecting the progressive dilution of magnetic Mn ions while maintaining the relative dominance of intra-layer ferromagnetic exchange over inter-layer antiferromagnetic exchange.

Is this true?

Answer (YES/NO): NO